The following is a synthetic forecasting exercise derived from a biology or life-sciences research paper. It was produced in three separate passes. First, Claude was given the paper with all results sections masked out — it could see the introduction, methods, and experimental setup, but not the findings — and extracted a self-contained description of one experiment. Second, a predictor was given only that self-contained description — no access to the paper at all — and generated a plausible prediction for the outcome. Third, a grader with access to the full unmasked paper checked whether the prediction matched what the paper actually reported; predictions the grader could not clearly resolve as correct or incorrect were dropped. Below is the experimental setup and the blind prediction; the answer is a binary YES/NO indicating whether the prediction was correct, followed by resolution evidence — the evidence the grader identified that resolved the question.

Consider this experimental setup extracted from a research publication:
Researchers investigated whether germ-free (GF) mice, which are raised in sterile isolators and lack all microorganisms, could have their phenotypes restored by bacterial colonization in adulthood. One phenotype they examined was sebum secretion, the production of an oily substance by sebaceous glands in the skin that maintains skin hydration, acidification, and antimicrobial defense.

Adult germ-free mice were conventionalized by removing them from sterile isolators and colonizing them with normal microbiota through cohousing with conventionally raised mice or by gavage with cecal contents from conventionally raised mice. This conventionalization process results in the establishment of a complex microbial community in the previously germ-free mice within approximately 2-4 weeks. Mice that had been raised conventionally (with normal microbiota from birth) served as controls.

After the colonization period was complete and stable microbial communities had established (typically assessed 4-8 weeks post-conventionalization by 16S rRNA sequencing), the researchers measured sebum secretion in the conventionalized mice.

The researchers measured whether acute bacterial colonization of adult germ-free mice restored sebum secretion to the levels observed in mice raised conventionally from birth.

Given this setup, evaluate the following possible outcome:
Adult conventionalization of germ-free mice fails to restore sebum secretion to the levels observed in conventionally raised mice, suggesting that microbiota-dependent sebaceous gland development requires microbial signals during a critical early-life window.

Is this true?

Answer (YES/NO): YES